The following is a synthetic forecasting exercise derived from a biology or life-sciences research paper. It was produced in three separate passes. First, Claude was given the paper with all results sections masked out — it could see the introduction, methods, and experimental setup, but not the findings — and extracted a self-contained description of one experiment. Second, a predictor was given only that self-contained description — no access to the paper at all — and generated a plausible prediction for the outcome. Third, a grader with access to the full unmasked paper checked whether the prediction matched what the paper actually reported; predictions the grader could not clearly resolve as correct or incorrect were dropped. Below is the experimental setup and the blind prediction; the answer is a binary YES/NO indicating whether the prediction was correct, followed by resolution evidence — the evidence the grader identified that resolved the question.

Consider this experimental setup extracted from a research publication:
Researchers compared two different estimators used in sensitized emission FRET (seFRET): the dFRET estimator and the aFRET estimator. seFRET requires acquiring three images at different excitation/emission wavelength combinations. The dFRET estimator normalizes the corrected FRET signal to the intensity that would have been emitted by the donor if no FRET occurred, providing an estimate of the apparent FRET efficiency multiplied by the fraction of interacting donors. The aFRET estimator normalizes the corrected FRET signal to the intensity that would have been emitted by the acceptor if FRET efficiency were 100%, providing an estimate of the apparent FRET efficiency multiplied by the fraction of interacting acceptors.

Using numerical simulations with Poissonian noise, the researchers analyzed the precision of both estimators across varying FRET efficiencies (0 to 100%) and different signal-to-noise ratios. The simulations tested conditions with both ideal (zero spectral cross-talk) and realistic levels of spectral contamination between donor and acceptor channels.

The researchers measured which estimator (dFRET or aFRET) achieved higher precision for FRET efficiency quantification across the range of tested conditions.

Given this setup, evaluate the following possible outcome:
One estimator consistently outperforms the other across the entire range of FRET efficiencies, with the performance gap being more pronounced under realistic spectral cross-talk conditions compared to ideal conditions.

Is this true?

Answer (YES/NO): NO